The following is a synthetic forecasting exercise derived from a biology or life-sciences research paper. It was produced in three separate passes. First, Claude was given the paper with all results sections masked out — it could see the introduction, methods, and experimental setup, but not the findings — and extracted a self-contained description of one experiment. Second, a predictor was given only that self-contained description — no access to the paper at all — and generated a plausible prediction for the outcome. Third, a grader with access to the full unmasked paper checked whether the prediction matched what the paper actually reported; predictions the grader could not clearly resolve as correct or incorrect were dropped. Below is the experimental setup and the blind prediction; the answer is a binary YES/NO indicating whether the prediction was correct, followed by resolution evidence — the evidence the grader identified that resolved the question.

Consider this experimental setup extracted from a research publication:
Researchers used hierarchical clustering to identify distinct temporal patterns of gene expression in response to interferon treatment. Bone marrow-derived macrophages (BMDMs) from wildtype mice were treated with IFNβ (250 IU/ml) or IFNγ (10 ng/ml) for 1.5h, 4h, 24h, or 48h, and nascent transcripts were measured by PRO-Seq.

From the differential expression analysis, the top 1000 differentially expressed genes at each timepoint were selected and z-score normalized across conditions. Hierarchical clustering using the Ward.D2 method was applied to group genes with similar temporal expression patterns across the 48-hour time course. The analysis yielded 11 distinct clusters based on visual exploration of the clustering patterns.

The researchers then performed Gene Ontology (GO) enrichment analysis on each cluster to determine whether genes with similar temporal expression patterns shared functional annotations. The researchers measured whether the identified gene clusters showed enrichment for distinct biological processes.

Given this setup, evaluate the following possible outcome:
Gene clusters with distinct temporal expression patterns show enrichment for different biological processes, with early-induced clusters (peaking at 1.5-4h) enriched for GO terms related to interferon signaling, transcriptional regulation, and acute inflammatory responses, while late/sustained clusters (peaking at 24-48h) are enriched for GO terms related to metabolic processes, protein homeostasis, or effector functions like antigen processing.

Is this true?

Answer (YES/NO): NO